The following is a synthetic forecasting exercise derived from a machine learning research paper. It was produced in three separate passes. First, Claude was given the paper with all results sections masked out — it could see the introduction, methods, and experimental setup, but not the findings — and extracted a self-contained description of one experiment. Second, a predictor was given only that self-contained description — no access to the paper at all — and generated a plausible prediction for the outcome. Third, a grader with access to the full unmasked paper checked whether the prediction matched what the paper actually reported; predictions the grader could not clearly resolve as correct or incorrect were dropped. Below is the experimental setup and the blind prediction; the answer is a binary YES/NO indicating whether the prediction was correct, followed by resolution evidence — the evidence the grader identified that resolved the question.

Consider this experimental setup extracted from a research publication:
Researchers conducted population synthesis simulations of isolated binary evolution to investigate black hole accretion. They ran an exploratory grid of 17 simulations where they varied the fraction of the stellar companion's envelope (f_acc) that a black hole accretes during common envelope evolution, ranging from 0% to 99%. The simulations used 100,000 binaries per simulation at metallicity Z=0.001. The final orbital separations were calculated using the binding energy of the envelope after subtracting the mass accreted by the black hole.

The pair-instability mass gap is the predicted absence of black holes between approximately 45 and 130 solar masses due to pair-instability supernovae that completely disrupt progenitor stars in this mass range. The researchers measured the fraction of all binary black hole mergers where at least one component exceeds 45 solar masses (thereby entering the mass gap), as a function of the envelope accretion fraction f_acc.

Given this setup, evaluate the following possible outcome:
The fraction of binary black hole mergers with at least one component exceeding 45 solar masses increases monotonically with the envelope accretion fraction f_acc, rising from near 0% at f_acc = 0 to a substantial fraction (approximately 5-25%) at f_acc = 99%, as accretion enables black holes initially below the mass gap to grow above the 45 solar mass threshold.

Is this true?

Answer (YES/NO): NO